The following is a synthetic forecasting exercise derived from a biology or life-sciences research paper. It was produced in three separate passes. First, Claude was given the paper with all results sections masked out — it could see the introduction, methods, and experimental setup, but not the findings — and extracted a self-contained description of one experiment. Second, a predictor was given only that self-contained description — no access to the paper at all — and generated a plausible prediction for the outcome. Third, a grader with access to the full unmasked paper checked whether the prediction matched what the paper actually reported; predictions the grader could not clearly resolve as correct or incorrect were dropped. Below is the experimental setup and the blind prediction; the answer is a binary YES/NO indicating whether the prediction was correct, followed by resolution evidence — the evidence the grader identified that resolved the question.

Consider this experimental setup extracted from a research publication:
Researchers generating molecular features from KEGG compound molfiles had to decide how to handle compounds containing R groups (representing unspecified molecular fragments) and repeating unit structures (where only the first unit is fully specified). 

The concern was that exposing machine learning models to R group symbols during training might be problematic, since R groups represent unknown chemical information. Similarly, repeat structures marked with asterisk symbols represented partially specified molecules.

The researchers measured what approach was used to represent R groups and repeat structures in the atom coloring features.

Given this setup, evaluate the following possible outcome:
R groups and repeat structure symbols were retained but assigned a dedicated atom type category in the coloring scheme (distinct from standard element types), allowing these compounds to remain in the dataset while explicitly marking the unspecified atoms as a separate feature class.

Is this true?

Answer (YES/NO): NO